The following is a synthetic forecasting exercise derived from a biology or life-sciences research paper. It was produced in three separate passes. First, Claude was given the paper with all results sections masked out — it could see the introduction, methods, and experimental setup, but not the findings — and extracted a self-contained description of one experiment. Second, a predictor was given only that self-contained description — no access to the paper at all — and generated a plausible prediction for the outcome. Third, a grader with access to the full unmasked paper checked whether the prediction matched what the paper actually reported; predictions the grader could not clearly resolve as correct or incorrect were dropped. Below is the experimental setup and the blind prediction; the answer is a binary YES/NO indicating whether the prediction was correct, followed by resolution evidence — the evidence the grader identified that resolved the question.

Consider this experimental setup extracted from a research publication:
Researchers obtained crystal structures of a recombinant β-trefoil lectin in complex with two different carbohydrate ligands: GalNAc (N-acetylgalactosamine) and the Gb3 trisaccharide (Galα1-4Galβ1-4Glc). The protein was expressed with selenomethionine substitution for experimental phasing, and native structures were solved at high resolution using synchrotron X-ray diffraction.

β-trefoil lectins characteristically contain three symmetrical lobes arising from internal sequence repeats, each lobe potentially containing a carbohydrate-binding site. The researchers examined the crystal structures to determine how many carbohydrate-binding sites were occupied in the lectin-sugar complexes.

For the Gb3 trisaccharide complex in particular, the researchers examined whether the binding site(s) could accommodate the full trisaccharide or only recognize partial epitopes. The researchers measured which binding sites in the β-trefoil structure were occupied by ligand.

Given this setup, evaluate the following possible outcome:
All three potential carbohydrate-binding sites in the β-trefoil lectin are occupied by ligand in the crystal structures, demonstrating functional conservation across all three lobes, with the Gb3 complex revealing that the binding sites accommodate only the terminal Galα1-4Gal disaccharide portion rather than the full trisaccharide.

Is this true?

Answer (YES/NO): NO